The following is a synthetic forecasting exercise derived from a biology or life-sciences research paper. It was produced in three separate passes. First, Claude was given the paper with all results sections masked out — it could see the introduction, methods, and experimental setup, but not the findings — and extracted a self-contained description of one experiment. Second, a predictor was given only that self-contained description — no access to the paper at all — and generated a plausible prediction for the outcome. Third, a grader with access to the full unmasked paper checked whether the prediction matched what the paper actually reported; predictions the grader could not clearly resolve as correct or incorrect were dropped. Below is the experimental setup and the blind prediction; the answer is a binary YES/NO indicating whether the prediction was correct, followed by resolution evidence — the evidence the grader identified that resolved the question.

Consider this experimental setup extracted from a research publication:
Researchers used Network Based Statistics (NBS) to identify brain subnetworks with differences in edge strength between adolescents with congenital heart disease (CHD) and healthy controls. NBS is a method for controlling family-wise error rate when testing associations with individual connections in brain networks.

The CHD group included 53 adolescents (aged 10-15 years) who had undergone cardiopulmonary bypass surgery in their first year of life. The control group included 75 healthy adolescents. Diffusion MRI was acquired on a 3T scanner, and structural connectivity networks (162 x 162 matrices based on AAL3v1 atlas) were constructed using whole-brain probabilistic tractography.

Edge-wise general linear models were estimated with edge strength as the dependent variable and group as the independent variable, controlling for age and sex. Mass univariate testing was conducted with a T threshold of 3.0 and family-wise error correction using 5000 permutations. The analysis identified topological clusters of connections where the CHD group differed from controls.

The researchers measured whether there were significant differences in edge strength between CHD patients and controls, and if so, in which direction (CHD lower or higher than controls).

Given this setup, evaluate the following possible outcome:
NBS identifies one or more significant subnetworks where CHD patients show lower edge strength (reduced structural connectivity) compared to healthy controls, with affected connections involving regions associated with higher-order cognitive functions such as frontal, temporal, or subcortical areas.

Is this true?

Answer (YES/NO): YES